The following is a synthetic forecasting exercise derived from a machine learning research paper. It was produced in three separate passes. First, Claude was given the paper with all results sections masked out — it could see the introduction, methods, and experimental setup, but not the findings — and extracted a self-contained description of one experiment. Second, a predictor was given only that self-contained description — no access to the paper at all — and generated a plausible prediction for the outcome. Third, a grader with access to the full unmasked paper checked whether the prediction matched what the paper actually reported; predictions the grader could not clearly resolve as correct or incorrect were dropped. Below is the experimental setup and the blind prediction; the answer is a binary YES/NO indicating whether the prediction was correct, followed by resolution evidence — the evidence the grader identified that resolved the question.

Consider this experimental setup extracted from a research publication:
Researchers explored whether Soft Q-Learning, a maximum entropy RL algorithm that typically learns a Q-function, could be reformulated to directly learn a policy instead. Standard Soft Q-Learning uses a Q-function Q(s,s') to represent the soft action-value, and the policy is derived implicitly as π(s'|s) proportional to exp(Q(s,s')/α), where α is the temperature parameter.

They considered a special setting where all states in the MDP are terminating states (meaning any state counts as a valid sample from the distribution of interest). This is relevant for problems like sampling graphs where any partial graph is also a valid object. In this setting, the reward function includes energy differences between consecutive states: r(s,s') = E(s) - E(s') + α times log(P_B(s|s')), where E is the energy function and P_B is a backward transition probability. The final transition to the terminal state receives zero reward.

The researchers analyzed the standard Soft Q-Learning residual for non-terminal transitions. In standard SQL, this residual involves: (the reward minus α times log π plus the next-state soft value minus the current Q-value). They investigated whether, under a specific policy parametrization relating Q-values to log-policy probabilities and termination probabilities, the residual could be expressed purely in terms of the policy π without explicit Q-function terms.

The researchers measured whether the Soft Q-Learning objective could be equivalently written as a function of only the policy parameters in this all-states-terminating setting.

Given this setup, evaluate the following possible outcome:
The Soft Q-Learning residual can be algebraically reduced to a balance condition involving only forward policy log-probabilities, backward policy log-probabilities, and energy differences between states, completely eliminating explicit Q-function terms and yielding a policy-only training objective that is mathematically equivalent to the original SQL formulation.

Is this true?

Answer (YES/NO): YES